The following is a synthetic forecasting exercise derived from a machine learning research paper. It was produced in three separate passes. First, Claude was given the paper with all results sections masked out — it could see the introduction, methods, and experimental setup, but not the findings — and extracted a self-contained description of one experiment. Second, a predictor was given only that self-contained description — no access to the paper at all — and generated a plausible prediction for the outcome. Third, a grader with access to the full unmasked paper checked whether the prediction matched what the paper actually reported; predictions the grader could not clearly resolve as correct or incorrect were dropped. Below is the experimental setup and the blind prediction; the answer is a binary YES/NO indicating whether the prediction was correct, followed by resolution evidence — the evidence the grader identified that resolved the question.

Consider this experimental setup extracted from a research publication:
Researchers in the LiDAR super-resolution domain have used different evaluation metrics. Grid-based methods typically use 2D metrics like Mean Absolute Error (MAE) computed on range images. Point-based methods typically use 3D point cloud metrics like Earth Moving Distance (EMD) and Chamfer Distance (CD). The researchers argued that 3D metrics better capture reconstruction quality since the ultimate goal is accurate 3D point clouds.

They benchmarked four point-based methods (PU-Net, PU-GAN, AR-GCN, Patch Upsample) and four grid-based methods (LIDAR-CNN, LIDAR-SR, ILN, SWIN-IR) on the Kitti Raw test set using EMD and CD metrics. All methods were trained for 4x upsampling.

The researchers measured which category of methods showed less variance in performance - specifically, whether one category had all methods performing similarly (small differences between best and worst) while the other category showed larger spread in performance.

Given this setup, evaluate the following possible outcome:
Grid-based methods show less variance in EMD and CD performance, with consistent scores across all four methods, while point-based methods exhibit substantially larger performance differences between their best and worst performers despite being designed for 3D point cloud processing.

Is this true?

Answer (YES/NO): YES